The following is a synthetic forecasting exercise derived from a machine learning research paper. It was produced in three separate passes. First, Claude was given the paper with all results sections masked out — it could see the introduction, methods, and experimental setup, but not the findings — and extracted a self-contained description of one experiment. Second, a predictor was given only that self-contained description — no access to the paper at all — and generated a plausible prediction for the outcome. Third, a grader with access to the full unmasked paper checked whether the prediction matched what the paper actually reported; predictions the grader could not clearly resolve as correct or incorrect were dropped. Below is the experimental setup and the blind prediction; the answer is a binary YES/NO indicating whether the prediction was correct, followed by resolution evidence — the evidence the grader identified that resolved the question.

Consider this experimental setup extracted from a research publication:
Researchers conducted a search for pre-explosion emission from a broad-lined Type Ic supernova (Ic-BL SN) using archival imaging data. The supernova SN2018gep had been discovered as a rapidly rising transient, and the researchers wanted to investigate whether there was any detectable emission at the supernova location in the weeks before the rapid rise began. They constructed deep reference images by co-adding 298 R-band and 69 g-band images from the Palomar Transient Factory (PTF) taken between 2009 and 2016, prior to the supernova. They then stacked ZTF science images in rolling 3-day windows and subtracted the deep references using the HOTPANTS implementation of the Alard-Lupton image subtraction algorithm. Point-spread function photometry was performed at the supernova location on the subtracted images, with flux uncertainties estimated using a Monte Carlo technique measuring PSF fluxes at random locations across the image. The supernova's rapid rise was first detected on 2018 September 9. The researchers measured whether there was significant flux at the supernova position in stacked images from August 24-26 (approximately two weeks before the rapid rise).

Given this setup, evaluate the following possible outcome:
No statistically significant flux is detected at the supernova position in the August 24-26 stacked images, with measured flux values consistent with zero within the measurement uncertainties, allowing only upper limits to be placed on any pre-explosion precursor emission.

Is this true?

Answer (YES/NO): NO